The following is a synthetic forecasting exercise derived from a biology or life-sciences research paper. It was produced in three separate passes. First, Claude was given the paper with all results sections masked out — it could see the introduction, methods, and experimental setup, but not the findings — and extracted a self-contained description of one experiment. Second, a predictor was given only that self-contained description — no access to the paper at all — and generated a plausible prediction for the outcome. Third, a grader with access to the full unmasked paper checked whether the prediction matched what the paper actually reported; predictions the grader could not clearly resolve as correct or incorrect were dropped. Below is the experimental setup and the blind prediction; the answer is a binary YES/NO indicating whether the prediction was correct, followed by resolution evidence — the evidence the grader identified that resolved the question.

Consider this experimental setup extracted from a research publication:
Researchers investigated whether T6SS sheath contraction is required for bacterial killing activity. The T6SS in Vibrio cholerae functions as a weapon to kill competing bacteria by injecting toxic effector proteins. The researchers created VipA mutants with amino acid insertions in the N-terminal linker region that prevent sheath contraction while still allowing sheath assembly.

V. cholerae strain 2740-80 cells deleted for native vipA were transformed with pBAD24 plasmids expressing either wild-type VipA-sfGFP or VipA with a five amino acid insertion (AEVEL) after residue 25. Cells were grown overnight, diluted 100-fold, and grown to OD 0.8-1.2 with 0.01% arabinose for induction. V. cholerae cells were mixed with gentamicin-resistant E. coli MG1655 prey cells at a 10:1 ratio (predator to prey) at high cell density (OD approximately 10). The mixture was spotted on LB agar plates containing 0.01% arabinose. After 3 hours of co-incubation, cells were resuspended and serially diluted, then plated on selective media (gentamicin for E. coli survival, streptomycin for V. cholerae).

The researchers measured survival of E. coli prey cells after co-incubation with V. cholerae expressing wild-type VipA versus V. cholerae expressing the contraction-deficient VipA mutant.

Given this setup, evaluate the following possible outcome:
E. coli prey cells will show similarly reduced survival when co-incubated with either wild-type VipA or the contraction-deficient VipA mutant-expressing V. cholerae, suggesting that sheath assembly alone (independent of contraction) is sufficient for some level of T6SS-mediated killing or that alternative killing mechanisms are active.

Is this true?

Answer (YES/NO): NO